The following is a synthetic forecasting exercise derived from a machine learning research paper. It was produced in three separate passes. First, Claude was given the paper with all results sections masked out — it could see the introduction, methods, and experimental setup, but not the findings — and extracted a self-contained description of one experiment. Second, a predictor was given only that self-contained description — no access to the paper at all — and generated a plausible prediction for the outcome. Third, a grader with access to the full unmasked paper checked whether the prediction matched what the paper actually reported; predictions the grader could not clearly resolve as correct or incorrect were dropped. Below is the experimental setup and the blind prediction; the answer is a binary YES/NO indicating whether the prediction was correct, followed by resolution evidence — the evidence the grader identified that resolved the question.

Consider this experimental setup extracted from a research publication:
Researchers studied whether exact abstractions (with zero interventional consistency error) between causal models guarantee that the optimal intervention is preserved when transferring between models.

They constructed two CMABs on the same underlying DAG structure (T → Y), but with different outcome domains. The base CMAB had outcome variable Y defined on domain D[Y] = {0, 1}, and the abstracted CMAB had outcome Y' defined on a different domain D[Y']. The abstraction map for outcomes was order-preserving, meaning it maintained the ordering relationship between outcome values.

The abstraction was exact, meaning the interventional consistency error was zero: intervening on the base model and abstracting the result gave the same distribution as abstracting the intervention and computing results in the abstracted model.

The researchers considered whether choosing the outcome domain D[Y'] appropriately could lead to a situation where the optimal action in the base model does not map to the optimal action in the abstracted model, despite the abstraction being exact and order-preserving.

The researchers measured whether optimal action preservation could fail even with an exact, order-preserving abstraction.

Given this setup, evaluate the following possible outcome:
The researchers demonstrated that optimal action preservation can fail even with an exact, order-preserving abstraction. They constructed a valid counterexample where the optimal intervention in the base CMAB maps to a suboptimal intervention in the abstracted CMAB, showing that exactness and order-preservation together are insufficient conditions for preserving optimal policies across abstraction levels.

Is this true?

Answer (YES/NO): YES